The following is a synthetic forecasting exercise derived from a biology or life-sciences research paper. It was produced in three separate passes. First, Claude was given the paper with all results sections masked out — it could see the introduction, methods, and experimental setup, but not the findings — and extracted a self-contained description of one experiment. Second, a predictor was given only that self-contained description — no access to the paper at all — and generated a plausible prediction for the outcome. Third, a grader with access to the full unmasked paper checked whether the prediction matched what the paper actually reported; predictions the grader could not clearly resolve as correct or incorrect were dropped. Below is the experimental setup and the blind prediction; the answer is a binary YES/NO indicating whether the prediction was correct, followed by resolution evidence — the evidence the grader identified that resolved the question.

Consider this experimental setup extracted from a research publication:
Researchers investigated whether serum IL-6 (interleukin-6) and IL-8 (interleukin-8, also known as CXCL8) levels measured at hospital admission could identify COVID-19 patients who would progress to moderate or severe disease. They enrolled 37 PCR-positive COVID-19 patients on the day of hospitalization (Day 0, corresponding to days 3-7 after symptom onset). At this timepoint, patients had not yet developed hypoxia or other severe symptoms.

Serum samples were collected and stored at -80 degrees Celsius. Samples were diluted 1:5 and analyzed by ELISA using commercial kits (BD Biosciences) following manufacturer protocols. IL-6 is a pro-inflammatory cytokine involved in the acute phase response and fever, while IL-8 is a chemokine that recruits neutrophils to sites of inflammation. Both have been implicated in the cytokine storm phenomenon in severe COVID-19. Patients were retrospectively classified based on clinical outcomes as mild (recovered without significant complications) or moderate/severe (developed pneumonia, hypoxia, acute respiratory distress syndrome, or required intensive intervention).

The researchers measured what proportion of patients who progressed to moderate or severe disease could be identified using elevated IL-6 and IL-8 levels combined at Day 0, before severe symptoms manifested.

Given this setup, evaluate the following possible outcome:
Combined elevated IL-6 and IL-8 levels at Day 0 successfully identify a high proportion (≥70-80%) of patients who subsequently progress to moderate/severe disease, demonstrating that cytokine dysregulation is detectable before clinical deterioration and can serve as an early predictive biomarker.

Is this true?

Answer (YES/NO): NO